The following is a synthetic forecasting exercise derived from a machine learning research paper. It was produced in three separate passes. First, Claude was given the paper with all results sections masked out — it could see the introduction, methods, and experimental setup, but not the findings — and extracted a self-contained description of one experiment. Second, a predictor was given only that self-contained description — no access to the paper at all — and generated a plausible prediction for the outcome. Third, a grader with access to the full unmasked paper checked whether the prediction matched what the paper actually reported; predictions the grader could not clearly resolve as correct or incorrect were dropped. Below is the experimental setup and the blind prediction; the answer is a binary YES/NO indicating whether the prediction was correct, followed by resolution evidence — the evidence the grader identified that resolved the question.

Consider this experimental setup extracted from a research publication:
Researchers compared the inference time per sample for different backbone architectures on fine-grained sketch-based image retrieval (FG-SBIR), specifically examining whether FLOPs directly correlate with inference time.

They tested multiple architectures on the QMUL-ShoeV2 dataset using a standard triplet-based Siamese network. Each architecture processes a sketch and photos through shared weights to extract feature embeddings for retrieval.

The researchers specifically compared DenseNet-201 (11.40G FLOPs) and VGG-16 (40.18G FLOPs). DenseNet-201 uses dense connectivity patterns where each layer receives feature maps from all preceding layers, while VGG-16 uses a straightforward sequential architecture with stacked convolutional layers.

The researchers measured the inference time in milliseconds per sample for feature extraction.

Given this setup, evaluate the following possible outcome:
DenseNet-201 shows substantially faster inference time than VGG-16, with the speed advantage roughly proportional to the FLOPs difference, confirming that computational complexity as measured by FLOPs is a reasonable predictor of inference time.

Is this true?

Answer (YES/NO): NO